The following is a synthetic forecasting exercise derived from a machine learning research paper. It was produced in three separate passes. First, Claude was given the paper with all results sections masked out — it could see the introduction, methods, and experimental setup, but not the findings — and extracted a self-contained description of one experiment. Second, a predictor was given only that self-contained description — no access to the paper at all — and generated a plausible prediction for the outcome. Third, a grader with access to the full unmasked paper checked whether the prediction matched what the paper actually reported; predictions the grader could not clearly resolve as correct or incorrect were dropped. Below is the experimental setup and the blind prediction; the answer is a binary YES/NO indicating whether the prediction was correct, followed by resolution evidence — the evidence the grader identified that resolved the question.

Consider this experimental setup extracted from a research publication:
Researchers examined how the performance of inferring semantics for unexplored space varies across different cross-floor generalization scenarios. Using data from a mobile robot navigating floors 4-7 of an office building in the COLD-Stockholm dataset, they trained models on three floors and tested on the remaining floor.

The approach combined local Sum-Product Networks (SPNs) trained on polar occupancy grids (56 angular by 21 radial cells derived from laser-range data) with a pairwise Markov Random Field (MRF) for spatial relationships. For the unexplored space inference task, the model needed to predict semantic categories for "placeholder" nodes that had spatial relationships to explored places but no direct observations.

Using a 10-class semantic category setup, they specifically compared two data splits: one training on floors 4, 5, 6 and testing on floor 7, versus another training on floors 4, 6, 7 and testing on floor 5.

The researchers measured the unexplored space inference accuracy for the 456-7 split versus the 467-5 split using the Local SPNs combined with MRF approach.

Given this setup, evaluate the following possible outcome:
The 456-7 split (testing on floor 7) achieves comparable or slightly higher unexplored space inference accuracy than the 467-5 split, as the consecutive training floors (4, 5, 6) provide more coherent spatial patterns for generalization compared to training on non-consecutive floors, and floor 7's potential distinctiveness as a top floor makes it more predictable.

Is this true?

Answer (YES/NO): NO